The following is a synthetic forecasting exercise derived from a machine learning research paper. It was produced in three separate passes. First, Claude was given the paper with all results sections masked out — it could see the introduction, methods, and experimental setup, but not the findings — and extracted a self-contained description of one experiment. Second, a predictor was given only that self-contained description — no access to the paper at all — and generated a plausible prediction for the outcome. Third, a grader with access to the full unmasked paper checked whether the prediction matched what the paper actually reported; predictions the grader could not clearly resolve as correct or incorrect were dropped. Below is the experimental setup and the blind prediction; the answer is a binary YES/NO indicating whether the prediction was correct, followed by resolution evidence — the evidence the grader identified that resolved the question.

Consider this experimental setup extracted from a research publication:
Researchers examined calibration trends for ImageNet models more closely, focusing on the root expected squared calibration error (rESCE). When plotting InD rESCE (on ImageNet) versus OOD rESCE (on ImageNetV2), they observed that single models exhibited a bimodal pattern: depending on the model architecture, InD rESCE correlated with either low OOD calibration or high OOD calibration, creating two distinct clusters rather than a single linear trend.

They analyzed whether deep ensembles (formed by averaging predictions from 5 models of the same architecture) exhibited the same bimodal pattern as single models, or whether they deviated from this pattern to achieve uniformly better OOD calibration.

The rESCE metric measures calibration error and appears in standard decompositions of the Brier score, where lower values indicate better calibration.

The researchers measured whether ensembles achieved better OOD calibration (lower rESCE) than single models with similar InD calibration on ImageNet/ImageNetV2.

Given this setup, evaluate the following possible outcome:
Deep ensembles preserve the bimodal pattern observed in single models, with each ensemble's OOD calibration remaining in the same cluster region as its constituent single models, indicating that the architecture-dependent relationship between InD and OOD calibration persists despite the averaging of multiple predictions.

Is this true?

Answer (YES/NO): YES